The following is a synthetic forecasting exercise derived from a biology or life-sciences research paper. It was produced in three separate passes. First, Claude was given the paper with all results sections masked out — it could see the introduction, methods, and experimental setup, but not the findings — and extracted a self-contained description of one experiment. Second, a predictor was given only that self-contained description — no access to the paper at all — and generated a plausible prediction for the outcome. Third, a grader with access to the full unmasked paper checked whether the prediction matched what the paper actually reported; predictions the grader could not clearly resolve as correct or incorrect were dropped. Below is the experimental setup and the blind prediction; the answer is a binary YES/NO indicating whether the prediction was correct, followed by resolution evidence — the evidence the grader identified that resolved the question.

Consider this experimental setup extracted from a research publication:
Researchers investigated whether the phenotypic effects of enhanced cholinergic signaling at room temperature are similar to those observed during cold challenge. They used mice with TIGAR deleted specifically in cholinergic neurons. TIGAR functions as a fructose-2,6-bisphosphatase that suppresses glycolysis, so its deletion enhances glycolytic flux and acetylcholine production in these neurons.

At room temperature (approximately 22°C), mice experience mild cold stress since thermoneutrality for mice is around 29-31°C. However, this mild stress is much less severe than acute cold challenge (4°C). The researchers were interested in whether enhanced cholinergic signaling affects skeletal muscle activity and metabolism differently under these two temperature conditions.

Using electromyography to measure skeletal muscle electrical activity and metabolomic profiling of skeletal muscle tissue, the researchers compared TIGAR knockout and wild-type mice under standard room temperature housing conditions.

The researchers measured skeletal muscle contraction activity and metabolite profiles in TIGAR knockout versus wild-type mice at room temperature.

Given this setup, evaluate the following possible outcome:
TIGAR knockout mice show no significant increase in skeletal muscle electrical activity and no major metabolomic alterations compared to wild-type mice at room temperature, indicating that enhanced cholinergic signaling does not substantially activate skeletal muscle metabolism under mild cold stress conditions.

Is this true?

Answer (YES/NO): YES